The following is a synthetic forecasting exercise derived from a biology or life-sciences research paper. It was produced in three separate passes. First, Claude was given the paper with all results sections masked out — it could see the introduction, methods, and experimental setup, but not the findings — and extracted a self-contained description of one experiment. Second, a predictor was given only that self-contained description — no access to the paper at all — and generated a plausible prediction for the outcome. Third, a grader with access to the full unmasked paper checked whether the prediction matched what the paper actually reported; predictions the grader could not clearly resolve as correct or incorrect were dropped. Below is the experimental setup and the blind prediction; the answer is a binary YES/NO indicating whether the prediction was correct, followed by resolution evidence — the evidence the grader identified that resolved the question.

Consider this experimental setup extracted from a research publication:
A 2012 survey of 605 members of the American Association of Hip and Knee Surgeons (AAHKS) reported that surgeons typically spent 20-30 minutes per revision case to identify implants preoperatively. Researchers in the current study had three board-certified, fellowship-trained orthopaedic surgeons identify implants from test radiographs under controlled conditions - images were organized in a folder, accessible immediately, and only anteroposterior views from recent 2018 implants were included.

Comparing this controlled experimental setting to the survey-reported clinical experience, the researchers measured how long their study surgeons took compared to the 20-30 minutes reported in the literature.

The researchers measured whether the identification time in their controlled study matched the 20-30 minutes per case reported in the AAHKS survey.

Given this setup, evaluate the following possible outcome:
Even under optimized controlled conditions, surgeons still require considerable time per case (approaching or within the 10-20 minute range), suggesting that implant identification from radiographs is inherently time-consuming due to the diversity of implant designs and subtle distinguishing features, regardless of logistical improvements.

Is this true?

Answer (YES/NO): NO